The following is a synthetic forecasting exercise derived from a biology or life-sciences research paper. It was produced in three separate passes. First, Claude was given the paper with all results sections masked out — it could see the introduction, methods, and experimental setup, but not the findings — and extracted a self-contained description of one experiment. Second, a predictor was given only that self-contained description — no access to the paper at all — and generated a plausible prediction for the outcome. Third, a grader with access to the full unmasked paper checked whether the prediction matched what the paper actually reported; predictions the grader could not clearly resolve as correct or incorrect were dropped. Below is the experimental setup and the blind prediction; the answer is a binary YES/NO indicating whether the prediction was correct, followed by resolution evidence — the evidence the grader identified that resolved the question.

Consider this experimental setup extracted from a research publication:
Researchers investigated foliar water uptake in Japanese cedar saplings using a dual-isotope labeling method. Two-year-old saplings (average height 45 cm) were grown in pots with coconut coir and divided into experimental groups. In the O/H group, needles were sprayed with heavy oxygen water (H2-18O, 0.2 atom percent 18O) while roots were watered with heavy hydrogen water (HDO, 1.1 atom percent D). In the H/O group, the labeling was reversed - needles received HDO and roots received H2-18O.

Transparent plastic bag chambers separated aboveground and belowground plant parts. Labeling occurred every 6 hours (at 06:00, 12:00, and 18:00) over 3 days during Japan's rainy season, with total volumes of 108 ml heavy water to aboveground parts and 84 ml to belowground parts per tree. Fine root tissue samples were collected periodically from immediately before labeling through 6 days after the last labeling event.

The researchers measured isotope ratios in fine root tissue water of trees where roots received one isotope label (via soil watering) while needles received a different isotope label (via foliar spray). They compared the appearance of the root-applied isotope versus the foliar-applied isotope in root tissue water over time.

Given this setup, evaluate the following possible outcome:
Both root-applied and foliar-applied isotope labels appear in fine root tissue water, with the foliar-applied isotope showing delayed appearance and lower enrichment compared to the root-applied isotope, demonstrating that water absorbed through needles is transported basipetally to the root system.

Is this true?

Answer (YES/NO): YES